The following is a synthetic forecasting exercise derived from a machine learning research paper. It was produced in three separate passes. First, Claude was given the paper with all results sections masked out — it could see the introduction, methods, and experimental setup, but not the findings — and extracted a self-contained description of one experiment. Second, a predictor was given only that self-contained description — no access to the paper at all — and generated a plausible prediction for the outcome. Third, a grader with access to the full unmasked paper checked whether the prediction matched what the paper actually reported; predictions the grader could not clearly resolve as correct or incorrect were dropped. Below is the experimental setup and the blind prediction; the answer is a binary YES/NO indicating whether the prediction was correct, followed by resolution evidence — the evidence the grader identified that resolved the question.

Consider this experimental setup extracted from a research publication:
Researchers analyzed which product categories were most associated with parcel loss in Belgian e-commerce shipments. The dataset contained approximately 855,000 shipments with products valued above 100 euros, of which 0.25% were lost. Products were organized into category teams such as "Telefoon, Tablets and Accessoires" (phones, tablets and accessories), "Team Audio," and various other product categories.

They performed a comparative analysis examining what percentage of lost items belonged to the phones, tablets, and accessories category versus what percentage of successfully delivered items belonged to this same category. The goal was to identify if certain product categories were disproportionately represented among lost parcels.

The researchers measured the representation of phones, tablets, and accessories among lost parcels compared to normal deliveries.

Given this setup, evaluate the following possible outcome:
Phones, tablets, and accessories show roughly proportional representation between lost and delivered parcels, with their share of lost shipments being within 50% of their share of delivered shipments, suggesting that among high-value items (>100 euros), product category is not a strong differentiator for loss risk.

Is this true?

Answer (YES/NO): NO